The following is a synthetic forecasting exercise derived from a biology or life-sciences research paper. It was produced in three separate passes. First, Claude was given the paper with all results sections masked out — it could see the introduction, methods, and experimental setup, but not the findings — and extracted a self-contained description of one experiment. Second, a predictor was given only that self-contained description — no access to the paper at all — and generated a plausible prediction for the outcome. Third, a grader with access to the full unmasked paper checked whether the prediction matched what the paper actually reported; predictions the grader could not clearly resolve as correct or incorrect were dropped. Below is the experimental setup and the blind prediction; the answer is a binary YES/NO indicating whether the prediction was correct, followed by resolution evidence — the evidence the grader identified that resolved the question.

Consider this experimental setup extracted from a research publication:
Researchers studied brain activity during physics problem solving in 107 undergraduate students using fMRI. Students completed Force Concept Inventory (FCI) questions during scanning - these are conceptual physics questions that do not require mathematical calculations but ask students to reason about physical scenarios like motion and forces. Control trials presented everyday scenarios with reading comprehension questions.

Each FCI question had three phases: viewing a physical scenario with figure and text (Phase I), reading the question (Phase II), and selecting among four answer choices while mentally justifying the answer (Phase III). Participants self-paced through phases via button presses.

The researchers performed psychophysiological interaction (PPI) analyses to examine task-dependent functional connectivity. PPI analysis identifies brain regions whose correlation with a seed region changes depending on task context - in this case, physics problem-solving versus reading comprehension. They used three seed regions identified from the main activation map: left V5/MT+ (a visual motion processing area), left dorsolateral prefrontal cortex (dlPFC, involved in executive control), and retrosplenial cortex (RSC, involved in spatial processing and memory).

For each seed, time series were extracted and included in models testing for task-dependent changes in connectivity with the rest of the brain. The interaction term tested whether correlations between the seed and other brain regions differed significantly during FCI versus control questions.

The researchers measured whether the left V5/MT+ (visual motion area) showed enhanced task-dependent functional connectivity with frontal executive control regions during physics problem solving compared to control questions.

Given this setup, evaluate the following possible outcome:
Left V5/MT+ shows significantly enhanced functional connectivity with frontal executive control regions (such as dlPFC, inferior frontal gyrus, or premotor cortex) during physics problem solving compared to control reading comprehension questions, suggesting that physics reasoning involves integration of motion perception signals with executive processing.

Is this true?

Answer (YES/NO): NO